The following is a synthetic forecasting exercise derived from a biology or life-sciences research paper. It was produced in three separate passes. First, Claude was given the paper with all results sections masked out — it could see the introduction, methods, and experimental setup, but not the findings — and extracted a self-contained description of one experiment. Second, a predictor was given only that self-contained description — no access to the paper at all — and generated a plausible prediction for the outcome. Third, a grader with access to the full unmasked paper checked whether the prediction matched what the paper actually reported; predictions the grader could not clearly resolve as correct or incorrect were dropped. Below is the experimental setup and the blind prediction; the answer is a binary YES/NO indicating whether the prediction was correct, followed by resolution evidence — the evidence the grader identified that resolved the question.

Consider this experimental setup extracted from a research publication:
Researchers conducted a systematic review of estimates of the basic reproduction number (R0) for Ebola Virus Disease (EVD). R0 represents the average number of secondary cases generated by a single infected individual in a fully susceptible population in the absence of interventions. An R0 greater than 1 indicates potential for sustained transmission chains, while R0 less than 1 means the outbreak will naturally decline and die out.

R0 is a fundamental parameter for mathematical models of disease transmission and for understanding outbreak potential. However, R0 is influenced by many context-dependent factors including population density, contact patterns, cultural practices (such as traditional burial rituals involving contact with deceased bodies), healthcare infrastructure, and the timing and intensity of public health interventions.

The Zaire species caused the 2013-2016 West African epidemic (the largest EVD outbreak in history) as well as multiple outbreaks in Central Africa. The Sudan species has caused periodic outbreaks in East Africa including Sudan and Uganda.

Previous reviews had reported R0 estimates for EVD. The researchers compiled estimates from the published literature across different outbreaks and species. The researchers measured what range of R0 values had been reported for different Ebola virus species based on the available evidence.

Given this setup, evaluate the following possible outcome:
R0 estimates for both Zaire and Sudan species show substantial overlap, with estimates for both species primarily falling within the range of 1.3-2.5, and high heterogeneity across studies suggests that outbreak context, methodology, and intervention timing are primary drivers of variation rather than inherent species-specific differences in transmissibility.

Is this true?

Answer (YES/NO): NO